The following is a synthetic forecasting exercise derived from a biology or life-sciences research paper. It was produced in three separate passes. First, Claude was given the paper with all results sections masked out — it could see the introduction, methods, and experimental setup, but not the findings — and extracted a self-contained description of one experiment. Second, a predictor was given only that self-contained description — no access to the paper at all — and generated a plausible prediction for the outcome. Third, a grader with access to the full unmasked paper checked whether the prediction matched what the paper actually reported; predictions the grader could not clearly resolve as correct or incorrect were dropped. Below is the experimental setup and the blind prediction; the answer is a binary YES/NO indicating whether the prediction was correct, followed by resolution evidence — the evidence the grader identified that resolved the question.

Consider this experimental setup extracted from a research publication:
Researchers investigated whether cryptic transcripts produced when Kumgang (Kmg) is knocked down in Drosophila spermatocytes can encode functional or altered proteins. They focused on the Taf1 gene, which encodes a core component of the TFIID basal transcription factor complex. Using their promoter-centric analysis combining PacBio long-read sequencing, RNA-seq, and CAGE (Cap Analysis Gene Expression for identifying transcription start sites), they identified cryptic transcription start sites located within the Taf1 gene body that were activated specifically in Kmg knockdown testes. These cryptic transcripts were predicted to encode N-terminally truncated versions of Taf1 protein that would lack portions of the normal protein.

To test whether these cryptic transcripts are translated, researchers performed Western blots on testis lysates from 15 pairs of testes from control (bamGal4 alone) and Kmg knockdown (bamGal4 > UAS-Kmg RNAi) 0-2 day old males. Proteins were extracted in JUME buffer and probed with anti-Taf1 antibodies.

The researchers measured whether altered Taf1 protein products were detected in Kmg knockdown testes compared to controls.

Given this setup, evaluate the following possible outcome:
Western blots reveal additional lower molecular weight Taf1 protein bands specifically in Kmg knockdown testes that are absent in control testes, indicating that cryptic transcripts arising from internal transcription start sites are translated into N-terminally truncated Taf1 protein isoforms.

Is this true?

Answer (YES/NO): YES